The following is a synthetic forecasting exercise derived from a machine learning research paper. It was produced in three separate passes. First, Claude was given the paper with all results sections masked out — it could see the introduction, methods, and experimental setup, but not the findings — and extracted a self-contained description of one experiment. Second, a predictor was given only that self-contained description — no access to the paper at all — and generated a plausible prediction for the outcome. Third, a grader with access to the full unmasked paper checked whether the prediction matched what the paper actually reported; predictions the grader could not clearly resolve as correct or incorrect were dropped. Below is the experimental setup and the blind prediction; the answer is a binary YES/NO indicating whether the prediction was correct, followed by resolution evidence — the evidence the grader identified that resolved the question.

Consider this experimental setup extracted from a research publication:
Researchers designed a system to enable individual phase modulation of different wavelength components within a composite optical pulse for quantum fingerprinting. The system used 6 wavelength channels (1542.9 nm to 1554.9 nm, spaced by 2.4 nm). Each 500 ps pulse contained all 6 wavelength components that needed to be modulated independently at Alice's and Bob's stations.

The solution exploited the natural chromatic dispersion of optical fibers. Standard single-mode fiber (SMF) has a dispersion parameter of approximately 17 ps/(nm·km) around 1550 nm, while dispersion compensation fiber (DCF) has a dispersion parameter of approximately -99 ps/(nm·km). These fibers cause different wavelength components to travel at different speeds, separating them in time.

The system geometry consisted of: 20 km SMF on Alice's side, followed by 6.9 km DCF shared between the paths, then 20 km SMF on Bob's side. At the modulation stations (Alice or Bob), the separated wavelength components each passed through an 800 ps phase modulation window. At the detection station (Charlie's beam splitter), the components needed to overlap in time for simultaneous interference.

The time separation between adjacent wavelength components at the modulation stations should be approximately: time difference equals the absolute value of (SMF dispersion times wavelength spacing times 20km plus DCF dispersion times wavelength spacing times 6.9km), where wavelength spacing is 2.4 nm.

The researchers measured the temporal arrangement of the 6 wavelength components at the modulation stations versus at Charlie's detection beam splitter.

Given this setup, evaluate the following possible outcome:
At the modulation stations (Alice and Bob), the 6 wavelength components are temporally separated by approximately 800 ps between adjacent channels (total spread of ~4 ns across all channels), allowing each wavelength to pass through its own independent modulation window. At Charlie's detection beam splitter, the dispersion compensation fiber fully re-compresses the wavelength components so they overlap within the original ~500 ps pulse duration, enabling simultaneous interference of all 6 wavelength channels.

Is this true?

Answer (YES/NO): YES